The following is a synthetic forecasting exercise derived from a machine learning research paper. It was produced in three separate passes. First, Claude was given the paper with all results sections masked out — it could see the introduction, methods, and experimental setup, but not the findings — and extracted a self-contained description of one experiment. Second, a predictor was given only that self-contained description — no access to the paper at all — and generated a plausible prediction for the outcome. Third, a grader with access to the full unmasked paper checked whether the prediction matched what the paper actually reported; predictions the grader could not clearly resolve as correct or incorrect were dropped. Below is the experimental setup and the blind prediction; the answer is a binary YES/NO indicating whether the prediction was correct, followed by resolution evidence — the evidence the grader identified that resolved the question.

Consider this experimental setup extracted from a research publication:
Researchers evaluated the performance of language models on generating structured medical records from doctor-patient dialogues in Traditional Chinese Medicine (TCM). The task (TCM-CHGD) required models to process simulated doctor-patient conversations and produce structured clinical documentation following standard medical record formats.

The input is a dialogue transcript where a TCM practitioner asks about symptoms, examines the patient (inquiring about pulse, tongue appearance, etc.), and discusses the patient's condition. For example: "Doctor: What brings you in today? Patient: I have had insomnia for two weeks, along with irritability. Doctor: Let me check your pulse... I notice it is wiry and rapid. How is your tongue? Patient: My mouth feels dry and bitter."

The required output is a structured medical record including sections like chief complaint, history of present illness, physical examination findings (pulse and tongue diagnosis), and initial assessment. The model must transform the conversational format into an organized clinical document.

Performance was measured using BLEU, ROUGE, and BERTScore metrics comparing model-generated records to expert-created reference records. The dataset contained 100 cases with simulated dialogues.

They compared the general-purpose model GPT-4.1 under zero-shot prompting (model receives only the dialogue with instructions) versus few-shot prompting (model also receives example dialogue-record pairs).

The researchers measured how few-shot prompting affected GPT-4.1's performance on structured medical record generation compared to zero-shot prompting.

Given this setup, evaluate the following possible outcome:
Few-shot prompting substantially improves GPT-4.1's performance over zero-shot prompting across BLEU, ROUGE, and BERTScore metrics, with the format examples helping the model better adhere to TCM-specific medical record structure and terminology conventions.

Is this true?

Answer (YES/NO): NO